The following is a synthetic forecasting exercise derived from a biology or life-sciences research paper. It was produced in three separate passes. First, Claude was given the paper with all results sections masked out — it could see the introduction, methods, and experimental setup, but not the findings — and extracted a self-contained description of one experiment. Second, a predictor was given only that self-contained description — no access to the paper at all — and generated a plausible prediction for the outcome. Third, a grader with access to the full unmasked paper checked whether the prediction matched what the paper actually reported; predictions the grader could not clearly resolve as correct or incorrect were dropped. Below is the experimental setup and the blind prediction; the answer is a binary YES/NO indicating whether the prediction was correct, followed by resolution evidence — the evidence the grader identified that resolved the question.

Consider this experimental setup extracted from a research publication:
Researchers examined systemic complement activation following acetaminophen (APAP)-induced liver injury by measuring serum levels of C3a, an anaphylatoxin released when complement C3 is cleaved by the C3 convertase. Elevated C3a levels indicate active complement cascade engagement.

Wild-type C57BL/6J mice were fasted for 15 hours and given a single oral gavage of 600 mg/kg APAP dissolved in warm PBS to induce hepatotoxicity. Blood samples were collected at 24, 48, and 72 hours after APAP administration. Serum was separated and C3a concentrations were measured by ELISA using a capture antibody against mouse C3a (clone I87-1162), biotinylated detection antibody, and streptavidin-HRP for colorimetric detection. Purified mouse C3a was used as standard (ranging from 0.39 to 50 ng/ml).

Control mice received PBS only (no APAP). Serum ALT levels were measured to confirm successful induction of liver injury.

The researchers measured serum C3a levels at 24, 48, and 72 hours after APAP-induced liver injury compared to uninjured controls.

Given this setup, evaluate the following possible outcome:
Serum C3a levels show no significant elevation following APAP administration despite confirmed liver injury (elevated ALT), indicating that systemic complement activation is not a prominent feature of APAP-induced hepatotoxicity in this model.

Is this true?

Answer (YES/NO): NO